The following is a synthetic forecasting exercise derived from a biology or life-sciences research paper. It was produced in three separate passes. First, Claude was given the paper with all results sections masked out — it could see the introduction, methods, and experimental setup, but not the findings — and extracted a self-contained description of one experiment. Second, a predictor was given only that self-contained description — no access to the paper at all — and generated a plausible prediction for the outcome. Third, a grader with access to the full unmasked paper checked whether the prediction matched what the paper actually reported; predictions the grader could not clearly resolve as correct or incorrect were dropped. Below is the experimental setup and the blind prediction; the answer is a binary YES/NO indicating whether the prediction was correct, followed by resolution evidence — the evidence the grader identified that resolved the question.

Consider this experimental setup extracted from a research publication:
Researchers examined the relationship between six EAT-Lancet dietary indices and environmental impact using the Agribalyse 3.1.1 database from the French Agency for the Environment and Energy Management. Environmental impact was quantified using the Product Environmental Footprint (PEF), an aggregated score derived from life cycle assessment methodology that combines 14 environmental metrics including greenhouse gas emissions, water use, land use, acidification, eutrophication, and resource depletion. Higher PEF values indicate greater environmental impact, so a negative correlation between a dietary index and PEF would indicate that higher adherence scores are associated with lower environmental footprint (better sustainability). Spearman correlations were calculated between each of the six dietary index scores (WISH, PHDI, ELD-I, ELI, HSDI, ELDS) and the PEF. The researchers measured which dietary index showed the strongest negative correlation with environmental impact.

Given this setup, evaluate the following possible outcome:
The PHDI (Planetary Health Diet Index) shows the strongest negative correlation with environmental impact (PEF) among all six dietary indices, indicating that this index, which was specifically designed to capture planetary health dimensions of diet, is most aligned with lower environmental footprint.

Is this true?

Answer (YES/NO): NO